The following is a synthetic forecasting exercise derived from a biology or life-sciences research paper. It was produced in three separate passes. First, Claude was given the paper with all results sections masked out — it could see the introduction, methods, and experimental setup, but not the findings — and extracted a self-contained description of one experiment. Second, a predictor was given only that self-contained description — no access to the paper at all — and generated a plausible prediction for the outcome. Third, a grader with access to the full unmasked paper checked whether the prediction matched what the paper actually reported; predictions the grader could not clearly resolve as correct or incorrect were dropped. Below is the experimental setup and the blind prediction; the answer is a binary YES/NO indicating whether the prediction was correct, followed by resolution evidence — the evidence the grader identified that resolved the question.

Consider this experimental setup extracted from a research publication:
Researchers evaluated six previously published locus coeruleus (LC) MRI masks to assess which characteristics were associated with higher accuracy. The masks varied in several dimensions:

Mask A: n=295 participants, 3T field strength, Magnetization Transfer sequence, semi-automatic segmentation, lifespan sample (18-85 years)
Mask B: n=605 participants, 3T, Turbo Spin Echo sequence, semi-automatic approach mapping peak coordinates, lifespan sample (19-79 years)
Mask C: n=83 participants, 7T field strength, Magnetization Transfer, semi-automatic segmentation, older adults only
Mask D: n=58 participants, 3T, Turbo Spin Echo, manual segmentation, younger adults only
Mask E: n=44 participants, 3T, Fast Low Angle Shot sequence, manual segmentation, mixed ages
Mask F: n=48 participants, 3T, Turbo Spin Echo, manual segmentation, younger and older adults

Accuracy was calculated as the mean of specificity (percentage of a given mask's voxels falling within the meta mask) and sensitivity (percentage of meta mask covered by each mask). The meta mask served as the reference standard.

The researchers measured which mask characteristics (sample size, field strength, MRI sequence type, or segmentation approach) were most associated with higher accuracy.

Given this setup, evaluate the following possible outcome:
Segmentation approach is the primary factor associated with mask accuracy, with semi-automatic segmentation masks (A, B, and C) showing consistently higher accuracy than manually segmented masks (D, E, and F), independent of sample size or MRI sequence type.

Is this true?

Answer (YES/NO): NO